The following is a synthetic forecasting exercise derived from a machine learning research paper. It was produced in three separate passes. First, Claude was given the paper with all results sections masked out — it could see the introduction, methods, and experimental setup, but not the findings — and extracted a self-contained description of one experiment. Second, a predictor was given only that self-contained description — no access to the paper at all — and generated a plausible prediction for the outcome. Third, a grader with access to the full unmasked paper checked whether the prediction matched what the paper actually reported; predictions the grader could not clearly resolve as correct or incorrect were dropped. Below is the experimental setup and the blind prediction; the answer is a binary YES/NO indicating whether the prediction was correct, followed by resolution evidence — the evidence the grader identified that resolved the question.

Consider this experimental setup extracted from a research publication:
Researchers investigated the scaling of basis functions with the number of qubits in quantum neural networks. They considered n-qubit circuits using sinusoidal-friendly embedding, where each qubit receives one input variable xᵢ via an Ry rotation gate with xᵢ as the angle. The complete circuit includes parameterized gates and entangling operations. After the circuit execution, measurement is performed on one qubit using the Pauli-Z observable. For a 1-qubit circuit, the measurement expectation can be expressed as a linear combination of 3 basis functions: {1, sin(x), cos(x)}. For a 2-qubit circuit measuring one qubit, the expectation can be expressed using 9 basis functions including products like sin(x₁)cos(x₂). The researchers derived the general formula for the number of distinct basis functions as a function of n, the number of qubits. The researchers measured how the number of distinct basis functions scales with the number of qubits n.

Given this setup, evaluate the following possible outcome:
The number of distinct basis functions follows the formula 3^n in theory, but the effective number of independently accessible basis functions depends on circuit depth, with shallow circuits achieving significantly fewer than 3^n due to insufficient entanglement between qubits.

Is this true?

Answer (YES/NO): NO